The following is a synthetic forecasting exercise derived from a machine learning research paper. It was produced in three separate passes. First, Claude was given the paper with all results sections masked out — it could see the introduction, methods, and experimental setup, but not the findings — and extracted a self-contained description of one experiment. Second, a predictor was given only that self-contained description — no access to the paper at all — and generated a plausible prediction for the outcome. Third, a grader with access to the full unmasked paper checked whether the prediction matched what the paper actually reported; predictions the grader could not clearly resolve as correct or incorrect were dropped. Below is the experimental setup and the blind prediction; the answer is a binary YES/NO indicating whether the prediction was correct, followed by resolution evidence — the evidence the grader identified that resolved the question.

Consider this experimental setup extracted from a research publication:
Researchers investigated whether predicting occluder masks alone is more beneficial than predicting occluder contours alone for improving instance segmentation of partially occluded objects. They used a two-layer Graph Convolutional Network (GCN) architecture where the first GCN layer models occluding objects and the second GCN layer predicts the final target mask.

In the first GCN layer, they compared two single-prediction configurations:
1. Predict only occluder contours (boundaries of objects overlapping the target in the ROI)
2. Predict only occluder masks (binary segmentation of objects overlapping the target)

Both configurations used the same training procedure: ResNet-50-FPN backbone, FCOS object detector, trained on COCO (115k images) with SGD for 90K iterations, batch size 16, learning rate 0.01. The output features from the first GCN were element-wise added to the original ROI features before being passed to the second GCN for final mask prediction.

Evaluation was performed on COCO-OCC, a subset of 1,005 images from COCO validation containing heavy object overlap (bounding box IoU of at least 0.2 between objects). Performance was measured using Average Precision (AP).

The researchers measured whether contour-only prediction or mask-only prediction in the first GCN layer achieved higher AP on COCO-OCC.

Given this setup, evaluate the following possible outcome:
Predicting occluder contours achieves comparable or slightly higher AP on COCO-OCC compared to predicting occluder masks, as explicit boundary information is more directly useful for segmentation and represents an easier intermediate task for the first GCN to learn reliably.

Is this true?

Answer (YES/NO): YES